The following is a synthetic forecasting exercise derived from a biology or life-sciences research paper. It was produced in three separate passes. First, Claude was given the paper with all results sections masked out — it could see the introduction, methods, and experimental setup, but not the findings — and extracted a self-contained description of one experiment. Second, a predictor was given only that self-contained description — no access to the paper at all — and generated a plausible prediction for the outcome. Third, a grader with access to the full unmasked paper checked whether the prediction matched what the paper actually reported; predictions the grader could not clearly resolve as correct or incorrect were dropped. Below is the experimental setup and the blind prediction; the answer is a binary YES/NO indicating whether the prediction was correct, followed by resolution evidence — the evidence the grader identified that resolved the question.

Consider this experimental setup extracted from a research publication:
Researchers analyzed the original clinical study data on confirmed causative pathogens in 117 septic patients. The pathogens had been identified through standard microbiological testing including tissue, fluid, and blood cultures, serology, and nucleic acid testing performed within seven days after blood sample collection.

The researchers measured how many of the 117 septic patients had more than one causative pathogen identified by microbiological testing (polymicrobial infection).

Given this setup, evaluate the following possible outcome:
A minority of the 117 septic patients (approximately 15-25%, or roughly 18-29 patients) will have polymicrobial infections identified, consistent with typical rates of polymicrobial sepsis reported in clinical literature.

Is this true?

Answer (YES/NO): NO